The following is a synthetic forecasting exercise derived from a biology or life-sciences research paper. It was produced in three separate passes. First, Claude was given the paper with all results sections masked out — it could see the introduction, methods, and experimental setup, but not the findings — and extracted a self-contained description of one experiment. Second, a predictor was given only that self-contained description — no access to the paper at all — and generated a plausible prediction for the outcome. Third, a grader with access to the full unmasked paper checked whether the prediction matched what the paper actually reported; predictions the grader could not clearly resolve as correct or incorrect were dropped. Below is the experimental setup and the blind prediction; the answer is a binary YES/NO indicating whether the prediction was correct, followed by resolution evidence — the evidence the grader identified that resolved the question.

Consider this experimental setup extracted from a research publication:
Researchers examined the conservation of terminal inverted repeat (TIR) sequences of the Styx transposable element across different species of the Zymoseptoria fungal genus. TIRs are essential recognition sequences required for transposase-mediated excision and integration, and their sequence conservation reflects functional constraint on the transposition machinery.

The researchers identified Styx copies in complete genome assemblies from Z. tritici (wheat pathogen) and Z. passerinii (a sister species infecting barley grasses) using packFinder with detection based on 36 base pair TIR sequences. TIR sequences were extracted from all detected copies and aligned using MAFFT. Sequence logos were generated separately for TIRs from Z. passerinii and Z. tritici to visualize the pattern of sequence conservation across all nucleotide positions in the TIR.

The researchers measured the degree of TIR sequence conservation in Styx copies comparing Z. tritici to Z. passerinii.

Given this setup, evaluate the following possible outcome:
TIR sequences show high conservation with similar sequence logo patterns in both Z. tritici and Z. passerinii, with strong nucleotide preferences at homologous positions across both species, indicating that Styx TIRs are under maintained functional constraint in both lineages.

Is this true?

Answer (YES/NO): NO